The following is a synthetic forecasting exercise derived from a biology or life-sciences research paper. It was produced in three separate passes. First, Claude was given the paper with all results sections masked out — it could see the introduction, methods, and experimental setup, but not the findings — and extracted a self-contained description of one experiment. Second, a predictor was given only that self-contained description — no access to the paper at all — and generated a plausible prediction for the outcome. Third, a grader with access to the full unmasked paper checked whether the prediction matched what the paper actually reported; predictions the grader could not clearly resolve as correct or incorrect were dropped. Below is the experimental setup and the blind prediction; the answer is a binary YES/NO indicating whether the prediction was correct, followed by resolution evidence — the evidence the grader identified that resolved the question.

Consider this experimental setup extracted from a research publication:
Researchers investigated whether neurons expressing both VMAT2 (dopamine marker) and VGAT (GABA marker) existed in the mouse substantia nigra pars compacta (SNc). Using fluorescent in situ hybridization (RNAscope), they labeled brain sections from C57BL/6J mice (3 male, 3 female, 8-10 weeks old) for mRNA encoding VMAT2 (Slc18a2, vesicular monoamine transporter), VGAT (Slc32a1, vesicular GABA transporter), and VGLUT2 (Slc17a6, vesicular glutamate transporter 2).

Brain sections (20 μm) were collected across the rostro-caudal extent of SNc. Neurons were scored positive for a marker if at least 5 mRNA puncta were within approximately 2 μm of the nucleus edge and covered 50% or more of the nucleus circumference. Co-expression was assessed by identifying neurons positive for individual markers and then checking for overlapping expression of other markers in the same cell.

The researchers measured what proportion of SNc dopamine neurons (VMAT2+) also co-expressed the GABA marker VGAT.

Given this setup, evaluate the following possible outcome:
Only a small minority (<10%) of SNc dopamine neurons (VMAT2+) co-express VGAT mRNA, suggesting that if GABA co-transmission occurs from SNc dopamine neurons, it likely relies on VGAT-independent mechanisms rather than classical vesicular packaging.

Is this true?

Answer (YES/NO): YES